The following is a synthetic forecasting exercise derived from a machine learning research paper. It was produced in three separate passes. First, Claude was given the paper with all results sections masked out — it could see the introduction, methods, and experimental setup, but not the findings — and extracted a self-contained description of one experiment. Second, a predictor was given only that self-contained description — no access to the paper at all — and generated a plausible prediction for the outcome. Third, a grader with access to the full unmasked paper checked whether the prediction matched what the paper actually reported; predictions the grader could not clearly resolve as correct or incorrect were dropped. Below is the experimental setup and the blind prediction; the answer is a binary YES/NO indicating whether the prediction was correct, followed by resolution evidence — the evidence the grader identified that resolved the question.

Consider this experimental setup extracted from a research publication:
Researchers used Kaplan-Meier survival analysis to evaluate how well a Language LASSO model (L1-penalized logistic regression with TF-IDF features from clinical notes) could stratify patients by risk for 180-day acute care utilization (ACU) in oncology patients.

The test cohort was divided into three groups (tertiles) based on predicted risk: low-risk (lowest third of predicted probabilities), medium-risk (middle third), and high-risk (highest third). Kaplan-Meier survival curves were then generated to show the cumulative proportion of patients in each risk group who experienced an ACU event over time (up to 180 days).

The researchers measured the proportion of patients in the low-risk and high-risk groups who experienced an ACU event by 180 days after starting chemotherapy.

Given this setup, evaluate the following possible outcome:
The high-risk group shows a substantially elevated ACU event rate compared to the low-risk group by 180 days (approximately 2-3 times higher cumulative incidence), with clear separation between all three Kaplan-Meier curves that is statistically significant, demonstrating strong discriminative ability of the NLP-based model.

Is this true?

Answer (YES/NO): NO